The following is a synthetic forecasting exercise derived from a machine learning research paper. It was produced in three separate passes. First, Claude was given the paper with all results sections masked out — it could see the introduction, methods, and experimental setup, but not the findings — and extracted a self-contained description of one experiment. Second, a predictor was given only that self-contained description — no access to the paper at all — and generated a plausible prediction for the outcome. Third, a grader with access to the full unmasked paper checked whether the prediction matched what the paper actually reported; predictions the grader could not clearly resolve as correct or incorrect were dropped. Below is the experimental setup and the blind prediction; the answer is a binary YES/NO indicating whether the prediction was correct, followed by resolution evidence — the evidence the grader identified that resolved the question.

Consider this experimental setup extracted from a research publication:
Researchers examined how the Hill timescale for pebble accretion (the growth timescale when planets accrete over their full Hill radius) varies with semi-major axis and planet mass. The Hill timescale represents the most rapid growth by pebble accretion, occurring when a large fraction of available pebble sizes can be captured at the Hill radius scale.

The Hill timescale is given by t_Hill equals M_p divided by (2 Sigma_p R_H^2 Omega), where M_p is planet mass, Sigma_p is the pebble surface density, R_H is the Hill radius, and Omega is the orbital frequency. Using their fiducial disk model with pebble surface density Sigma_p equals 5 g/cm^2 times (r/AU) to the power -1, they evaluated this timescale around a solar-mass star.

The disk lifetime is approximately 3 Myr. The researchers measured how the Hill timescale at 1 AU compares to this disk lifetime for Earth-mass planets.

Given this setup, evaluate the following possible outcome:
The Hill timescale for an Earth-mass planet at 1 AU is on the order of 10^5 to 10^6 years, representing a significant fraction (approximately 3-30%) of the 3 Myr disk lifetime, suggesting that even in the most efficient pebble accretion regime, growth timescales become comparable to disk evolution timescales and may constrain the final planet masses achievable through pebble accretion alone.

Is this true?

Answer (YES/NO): NO